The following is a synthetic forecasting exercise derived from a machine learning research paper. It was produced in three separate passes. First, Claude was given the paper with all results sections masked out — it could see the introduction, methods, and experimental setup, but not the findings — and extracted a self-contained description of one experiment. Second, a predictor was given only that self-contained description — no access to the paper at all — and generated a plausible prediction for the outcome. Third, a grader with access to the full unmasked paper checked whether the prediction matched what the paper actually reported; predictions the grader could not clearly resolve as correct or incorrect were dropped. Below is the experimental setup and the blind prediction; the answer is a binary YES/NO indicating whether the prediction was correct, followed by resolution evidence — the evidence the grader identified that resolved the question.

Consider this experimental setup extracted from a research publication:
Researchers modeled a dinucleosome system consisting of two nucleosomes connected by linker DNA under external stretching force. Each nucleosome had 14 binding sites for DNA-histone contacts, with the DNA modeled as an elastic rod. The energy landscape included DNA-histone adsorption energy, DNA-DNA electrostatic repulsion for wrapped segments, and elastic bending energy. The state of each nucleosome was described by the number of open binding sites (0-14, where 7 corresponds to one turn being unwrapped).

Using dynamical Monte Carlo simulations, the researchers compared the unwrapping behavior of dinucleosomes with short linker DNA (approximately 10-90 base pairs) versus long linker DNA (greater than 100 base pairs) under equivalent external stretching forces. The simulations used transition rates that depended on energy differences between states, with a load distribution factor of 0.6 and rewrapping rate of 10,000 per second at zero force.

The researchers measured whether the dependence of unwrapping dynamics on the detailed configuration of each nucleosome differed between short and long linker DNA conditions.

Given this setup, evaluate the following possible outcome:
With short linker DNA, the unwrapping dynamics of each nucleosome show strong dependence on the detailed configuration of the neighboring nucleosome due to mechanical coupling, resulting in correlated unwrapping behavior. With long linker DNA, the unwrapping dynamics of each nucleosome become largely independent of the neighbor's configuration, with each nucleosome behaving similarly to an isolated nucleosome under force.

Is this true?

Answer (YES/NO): YES